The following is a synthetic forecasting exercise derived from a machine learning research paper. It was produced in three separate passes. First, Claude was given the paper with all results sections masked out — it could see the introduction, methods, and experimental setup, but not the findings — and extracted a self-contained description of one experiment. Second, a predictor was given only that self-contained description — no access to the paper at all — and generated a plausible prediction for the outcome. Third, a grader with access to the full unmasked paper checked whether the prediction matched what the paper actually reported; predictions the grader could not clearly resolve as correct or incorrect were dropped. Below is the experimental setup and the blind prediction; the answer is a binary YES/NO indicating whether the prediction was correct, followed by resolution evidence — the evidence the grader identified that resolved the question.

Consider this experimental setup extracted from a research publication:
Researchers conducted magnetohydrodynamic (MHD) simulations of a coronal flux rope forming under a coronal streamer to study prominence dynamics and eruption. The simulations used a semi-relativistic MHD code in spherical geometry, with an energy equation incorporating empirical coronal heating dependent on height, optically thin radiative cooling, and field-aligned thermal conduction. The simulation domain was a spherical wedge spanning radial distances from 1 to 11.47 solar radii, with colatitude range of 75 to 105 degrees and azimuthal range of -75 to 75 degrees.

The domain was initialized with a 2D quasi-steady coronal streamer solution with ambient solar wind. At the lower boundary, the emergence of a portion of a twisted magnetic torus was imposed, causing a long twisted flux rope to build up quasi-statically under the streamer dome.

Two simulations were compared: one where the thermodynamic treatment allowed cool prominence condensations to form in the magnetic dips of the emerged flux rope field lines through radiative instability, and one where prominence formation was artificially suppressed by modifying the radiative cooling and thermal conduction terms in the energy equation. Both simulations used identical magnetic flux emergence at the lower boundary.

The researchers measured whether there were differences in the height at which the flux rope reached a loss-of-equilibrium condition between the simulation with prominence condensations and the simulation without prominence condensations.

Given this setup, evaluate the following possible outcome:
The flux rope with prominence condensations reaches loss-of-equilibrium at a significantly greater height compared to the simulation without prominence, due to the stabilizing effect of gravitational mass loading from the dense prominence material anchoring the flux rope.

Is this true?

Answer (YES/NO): YES